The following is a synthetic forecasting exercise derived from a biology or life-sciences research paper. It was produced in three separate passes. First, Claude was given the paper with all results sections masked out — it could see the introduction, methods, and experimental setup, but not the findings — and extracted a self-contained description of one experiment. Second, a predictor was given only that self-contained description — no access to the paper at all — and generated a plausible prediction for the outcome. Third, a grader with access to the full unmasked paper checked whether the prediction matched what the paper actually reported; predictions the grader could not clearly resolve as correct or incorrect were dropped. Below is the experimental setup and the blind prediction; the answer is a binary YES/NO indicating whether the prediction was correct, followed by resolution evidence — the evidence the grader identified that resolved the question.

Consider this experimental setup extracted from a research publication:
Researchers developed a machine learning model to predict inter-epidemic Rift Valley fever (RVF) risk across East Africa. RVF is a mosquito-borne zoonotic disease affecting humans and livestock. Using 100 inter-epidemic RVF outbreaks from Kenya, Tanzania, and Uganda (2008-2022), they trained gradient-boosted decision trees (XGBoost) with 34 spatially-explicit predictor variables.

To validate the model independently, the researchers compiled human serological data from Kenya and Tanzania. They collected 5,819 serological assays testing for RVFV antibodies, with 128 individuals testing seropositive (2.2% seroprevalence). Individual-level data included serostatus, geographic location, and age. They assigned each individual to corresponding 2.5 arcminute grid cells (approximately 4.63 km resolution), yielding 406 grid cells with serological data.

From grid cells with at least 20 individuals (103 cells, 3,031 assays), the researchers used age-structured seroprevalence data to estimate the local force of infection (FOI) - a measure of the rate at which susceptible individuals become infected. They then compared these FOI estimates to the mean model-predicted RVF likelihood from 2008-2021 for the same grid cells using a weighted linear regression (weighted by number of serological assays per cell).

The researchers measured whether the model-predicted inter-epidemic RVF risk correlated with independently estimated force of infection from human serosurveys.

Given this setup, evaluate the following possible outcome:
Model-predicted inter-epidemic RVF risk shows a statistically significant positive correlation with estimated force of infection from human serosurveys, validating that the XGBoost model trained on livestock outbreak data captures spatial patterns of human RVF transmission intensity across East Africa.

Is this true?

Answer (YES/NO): YES